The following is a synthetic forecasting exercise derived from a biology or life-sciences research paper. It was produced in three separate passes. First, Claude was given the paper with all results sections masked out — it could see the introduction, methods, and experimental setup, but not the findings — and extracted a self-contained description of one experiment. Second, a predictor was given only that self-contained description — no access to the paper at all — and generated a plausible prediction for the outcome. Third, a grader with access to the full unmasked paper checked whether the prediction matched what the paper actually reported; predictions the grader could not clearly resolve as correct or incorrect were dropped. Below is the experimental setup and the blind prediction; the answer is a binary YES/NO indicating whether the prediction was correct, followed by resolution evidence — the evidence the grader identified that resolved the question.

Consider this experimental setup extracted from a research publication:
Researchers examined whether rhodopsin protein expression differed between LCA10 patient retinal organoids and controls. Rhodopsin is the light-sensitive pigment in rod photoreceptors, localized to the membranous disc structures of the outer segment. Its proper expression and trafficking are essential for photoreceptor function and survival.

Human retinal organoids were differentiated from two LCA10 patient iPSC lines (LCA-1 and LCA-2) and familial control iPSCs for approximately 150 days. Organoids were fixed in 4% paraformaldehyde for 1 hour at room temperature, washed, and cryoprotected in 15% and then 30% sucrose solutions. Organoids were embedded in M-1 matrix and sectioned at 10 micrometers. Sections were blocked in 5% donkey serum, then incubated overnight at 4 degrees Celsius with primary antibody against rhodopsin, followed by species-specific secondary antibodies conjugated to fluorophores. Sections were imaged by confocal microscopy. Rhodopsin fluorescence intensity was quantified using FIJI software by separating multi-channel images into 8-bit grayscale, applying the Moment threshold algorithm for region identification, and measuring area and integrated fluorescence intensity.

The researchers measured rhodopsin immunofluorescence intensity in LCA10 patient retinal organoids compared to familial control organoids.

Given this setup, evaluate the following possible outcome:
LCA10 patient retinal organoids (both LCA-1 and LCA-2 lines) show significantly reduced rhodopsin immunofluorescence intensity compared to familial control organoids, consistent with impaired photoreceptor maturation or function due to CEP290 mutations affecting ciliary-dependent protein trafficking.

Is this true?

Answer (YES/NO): YES